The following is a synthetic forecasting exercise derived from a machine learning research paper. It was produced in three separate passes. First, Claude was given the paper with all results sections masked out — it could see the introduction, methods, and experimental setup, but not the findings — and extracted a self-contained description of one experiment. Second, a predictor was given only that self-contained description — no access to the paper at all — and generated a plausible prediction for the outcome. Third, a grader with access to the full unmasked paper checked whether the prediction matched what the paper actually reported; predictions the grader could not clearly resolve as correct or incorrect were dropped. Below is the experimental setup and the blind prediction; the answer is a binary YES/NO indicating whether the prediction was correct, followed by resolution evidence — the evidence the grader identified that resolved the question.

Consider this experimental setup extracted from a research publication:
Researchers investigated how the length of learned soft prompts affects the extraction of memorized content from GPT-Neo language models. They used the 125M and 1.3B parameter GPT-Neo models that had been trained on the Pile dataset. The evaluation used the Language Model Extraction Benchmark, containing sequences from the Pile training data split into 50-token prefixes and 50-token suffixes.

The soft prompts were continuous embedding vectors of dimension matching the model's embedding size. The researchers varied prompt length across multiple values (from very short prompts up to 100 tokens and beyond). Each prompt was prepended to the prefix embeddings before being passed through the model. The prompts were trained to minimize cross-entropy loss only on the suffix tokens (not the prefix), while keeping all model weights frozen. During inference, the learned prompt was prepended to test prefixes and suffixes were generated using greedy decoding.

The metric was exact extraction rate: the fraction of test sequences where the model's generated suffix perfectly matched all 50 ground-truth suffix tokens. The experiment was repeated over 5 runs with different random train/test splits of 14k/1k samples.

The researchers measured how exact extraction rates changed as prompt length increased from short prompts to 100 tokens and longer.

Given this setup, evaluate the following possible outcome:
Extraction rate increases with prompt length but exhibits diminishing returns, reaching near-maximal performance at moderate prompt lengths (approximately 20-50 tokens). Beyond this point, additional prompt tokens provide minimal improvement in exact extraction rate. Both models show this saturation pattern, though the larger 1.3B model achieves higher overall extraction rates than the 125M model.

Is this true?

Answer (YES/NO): NO